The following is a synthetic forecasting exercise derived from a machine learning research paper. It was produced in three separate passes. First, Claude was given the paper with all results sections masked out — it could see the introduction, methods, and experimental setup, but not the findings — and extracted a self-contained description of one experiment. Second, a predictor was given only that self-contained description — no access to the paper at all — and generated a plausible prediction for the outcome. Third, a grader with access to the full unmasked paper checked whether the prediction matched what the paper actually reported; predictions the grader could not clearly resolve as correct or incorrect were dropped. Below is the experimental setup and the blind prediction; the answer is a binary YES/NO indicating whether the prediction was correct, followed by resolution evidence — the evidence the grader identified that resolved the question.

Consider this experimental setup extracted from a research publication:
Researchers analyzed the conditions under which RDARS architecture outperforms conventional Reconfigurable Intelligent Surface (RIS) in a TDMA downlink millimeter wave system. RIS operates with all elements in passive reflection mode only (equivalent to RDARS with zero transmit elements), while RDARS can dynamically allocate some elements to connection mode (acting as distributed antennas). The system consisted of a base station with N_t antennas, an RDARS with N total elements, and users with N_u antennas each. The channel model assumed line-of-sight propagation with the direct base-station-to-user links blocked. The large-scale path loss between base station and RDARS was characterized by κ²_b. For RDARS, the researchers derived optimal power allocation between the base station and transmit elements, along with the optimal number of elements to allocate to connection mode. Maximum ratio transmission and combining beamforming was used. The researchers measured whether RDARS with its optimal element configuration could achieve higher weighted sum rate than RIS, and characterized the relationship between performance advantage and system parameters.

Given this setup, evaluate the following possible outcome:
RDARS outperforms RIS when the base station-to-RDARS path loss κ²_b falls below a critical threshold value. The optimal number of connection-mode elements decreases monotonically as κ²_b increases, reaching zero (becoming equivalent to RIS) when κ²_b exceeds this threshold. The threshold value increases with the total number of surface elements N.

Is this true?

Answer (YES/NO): NO